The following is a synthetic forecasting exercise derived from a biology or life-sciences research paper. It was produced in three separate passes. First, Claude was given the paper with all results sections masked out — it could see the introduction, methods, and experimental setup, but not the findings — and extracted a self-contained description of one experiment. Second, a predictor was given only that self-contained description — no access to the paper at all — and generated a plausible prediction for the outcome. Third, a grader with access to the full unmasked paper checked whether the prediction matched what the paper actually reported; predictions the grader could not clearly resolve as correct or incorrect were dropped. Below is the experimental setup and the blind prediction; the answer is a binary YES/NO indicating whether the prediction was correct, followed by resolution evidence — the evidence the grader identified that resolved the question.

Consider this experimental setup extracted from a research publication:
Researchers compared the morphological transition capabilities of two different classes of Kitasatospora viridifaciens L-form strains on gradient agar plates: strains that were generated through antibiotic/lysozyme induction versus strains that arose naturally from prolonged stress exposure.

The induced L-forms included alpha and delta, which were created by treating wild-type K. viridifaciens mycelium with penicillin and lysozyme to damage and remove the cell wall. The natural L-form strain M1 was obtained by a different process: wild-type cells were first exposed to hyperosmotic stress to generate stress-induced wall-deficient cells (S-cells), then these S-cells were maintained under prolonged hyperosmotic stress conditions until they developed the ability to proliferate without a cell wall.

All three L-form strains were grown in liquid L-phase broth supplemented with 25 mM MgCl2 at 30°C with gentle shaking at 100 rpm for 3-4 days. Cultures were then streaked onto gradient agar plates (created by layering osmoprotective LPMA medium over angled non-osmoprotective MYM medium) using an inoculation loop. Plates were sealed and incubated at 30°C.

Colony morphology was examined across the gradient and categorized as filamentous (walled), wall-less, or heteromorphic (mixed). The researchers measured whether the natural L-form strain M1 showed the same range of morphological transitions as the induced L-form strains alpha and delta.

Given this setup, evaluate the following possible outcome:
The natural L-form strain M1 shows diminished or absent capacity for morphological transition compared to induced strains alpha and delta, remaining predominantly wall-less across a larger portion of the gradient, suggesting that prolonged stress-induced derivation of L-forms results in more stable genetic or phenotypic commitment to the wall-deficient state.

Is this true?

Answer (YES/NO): NO